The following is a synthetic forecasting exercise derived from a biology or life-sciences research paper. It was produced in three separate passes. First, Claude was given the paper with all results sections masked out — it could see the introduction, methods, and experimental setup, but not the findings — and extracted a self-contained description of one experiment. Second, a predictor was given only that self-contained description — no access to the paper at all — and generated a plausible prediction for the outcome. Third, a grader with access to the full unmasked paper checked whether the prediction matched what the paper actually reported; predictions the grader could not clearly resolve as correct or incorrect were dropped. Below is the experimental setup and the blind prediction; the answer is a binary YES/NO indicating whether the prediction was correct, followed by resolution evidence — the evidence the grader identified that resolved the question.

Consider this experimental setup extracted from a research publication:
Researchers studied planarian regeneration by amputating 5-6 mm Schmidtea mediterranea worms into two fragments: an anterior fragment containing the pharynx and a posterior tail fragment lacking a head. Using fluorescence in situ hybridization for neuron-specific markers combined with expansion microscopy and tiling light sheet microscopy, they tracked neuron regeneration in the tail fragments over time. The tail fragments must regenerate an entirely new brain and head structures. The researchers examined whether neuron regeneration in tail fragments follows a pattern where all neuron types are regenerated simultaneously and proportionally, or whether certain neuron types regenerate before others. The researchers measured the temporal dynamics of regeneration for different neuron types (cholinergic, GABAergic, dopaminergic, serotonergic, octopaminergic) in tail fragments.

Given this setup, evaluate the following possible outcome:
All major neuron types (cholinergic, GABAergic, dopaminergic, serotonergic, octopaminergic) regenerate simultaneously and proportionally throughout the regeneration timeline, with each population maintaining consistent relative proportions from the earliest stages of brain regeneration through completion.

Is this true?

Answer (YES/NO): NO